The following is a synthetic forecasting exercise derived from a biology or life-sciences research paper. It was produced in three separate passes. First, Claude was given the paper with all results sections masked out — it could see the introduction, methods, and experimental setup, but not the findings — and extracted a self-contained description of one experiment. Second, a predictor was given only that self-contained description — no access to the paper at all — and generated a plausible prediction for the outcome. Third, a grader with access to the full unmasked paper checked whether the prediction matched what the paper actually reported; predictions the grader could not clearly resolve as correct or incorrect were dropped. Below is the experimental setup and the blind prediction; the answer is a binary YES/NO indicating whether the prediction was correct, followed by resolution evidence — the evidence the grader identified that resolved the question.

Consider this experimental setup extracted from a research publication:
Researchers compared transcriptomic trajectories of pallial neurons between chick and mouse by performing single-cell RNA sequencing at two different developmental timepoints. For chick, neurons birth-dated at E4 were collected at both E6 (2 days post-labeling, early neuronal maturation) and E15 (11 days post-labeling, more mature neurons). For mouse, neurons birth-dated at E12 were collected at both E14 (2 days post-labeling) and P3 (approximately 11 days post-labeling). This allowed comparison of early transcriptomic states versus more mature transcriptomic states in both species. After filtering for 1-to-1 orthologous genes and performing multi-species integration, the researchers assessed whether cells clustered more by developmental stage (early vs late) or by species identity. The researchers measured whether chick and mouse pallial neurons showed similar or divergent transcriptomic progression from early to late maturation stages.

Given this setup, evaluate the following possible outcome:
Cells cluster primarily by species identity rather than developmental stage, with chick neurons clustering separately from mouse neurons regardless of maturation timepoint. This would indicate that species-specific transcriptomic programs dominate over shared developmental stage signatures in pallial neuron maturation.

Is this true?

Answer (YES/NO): NO